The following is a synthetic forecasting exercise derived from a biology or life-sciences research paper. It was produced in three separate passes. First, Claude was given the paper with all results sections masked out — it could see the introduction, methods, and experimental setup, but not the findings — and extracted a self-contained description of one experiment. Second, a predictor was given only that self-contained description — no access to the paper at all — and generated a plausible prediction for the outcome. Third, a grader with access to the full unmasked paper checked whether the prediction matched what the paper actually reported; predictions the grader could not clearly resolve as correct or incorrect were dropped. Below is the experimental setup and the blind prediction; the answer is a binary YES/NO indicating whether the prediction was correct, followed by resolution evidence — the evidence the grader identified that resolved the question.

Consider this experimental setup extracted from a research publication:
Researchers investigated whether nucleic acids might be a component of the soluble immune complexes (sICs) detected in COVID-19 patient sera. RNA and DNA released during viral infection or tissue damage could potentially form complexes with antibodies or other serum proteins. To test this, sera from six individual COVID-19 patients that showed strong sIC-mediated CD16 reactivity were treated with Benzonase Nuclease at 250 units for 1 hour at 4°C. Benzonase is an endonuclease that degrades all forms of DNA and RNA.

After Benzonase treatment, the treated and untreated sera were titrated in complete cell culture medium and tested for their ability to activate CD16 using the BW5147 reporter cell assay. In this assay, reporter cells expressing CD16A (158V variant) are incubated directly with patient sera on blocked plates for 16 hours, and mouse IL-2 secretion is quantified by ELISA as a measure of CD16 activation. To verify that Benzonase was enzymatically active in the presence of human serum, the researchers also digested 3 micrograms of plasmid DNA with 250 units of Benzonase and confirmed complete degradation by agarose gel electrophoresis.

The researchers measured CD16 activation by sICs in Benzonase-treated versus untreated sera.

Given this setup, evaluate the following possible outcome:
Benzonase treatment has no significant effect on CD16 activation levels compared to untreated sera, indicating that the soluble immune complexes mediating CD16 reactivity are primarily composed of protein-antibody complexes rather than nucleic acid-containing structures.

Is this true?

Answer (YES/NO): YES